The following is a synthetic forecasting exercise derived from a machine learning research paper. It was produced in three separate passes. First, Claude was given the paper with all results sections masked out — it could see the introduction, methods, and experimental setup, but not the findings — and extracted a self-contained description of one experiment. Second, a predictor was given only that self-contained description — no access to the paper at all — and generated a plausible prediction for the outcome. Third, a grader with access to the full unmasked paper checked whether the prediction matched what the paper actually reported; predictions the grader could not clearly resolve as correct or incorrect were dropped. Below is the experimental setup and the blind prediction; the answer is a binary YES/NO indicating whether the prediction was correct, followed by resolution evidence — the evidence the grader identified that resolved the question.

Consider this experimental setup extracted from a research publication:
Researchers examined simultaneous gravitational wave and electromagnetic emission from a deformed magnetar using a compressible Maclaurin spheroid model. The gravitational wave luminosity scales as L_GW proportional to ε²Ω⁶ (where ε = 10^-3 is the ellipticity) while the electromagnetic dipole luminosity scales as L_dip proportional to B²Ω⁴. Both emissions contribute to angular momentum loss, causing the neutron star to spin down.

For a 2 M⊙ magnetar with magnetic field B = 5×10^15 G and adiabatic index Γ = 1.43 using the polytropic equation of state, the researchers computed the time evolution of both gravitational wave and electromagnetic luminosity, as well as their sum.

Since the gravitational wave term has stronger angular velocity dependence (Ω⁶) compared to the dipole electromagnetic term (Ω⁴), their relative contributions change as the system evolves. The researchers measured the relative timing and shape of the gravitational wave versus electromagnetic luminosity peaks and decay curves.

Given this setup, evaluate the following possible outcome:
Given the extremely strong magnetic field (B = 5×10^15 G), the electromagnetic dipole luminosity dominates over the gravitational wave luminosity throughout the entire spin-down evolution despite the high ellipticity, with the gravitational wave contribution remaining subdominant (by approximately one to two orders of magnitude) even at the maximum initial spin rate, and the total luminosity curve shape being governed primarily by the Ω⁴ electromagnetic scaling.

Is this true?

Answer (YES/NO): NO